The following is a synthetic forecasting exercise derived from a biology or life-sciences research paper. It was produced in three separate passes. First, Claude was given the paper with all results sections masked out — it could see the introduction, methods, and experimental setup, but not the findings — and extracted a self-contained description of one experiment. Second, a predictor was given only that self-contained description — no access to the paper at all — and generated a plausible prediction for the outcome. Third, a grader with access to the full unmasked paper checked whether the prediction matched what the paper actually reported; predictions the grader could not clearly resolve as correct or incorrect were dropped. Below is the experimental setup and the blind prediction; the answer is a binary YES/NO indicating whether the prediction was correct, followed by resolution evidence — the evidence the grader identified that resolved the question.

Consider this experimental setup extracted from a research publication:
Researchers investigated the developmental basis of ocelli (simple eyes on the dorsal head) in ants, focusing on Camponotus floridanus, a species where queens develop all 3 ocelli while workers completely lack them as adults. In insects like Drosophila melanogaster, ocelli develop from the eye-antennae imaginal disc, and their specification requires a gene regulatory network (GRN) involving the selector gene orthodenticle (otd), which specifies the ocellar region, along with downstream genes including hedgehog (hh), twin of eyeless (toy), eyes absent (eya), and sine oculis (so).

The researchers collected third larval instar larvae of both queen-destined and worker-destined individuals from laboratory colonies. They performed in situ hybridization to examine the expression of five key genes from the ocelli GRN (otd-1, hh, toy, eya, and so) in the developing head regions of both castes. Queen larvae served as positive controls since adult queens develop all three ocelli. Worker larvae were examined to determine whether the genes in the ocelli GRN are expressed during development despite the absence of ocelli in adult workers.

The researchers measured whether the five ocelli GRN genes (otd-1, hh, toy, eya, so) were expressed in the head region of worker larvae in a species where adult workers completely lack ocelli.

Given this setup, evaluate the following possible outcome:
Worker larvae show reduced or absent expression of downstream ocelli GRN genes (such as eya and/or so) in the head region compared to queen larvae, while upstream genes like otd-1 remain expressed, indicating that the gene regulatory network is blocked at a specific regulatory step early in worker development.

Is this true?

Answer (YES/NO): YES